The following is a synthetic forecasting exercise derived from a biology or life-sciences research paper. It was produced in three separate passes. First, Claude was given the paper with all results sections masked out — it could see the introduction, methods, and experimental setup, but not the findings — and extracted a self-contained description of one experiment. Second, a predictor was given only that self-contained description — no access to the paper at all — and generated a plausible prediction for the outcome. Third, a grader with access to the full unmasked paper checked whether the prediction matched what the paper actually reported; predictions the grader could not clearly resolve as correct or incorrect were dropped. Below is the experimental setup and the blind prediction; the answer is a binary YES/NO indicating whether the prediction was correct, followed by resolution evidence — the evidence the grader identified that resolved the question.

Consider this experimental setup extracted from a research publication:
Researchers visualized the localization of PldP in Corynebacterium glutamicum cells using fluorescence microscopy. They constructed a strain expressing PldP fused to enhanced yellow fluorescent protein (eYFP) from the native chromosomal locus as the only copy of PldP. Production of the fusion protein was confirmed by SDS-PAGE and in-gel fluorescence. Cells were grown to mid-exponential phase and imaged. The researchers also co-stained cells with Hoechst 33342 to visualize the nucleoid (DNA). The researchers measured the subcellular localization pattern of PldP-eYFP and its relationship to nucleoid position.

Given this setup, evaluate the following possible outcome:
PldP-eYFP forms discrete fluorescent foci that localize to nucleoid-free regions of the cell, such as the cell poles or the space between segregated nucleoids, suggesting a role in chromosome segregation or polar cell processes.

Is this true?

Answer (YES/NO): NO